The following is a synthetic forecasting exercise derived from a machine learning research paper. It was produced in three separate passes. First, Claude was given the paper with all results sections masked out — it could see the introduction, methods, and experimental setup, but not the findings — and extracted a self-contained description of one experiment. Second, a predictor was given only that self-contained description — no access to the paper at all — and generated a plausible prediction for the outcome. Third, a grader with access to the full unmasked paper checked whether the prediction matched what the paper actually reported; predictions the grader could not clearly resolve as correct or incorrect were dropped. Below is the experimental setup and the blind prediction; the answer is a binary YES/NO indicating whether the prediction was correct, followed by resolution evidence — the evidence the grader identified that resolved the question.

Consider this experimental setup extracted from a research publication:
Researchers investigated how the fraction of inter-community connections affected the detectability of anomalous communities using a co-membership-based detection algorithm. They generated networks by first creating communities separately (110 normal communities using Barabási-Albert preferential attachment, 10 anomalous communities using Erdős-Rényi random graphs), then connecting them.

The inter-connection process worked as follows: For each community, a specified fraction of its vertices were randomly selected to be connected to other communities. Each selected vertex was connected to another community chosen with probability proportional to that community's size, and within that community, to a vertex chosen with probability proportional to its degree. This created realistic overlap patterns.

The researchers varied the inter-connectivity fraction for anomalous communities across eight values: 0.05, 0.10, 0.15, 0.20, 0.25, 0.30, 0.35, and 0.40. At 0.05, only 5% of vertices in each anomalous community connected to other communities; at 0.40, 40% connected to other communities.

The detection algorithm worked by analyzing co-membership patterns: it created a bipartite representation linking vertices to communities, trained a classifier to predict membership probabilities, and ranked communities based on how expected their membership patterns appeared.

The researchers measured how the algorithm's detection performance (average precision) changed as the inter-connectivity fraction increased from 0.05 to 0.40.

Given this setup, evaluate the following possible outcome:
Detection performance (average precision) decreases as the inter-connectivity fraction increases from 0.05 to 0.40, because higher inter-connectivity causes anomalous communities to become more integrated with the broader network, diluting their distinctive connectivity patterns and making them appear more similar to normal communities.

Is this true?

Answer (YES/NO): NO